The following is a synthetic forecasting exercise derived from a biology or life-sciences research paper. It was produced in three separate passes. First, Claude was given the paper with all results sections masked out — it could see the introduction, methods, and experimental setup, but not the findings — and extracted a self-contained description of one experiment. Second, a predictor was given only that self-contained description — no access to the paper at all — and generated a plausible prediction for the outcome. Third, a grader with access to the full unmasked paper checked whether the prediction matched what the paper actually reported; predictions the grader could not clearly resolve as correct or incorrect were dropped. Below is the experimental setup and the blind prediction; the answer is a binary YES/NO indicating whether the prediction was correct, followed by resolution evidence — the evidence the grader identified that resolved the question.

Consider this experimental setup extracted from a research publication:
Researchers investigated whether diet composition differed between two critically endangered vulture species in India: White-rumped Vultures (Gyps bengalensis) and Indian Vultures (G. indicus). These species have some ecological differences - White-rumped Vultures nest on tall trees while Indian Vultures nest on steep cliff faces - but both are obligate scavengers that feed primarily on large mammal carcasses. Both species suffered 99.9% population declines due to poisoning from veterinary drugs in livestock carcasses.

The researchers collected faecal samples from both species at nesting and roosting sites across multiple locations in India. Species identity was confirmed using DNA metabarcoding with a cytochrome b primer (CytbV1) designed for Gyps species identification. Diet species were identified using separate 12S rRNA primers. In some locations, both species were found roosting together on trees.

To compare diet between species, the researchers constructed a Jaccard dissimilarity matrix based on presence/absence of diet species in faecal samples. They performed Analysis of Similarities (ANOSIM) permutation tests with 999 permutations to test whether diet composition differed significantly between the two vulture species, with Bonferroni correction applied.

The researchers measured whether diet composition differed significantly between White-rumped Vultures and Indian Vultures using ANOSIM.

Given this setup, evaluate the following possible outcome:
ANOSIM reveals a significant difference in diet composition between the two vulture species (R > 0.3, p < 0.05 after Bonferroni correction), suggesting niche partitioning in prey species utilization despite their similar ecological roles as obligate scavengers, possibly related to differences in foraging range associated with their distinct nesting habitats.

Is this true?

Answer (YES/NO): NO